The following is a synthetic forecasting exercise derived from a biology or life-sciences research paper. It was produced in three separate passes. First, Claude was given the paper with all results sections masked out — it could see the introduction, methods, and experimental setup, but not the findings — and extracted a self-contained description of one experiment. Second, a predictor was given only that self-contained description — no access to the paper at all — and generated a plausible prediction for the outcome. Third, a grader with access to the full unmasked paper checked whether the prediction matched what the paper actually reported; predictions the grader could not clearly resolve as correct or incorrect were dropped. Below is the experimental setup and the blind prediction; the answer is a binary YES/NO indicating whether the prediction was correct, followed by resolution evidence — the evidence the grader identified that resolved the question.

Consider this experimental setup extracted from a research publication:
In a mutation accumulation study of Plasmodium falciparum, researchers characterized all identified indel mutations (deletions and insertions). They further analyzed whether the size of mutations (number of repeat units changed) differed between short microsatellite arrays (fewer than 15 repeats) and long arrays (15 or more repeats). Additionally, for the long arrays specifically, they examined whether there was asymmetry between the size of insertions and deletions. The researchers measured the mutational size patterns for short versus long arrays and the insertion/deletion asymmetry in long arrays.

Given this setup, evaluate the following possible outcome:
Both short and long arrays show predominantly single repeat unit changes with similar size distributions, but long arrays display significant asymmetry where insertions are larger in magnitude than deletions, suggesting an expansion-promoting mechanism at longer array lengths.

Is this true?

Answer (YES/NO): NO